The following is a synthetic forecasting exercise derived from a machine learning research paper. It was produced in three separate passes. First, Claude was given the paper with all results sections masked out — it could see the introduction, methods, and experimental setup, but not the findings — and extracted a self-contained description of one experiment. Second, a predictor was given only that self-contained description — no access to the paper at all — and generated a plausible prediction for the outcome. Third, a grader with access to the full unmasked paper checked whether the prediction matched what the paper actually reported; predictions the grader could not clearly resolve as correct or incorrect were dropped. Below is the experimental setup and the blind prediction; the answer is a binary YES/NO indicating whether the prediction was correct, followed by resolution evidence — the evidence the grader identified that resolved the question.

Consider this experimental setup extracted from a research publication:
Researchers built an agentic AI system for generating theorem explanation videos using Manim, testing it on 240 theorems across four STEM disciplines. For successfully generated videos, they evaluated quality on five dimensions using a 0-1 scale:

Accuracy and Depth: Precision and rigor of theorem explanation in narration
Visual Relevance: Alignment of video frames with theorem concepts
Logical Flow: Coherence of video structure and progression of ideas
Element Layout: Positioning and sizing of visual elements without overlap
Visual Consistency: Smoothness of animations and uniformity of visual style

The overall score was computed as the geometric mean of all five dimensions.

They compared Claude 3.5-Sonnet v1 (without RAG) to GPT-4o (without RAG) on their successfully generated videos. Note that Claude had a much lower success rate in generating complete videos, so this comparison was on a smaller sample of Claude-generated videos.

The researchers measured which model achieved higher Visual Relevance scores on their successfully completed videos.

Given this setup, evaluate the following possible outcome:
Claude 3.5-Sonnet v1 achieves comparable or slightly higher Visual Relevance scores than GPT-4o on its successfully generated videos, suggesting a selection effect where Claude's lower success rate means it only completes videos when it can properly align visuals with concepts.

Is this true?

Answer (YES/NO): YES